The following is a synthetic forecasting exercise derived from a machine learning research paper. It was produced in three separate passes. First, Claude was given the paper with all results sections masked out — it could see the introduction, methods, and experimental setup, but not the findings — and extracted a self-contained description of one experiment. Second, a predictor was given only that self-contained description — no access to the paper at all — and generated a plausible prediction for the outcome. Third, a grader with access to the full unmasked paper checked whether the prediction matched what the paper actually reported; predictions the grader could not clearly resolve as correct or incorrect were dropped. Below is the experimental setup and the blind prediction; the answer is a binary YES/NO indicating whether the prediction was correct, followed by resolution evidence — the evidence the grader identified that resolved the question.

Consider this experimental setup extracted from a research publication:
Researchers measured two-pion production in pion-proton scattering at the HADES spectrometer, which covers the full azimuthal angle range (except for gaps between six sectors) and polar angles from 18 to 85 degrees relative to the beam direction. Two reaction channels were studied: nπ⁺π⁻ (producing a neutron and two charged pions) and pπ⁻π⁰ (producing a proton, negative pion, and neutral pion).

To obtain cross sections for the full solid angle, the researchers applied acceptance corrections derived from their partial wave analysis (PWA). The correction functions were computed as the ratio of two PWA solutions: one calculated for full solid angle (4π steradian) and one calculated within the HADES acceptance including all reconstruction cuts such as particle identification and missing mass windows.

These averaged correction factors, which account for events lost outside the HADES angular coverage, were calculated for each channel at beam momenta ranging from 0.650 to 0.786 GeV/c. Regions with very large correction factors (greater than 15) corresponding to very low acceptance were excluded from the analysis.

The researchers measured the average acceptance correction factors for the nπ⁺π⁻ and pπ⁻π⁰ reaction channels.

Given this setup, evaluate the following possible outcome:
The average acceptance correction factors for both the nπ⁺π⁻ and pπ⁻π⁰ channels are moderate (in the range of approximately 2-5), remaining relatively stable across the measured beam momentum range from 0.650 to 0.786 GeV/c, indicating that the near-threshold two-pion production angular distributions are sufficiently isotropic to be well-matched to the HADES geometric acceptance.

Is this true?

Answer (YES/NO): NO